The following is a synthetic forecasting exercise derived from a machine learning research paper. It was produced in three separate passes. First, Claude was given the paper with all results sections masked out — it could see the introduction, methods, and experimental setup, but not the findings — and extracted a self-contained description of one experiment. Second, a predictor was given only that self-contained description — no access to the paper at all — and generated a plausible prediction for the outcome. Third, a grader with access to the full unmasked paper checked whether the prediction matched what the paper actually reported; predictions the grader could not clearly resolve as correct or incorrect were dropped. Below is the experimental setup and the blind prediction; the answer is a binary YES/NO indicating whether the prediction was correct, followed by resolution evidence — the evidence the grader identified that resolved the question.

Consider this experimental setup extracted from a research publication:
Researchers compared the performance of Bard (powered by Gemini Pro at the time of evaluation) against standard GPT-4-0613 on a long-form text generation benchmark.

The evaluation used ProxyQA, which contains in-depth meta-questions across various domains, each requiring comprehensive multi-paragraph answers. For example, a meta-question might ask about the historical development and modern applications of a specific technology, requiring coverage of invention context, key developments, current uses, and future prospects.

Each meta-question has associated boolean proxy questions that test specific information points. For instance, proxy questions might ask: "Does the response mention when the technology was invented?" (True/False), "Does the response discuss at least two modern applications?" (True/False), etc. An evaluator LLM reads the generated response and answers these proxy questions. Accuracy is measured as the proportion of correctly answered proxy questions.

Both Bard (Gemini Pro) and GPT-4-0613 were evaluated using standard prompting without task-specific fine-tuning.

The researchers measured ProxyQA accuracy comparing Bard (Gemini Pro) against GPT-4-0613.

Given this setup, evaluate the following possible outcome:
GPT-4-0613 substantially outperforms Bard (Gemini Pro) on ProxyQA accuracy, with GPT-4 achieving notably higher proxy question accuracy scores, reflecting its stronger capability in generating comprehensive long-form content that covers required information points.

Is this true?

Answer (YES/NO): NO